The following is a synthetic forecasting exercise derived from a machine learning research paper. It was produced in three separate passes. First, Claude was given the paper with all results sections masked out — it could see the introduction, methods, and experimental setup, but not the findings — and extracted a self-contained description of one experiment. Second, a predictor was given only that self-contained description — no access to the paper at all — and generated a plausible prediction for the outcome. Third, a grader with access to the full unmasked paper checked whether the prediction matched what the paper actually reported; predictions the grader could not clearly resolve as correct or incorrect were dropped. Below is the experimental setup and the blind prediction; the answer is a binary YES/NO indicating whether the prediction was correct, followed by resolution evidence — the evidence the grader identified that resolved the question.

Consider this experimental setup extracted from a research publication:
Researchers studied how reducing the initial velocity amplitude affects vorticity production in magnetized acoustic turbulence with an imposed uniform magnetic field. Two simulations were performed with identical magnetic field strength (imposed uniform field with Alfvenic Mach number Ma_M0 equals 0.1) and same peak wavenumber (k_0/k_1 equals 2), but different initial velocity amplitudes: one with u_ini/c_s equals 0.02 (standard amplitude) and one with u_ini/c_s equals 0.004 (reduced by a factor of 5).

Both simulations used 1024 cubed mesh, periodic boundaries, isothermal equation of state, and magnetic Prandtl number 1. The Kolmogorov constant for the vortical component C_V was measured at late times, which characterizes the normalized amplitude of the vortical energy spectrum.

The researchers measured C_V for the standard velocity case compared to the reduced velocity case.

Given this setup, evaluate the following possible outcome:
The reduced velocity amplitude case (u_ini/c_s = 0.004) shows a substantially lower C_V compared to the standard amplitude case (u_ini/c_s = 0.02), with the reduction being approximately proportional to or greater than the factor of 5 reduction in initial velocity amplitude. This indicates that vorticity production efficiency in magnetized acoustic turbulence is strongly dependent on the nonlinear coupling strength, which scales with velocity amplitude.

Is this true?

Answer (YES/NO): YES